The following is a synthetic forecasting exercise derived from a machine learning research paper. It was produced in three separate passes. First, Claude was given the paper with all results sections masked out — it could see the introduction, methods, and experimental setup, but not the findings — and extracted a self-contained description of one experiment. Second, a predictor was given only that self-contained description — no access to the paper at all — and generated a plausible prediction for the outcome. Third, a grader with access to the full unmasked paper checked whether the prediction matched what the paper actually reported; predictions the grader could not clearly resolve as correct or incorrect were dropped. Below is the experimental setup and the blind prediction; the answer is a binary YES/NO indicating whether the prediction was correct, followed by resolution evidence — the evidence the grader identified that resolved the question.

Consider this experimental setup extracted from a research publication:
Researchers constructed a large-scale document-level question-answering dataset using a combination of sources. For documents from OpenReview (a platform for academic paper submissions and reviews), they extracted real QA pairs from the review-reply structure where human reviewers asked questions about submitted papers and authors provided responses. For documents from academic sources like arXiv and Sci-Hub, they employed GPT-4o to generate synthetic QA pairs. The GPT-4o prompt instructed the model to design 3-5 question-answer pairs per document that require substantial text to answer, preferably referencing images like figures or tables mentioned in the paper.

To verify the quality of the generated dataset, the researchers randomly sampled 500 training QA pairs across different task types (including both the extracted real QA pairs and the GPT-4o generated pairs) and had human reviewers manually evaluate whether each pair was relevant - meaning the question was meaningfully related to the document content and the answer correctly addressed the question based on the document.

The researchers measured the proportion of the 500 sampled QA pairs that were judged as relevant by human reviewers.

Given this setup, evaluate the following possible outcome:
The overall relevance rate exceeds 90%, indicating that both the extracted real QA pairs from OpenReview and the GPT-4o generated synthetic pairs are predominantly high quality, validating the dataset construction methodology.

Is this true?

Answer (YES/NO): YES